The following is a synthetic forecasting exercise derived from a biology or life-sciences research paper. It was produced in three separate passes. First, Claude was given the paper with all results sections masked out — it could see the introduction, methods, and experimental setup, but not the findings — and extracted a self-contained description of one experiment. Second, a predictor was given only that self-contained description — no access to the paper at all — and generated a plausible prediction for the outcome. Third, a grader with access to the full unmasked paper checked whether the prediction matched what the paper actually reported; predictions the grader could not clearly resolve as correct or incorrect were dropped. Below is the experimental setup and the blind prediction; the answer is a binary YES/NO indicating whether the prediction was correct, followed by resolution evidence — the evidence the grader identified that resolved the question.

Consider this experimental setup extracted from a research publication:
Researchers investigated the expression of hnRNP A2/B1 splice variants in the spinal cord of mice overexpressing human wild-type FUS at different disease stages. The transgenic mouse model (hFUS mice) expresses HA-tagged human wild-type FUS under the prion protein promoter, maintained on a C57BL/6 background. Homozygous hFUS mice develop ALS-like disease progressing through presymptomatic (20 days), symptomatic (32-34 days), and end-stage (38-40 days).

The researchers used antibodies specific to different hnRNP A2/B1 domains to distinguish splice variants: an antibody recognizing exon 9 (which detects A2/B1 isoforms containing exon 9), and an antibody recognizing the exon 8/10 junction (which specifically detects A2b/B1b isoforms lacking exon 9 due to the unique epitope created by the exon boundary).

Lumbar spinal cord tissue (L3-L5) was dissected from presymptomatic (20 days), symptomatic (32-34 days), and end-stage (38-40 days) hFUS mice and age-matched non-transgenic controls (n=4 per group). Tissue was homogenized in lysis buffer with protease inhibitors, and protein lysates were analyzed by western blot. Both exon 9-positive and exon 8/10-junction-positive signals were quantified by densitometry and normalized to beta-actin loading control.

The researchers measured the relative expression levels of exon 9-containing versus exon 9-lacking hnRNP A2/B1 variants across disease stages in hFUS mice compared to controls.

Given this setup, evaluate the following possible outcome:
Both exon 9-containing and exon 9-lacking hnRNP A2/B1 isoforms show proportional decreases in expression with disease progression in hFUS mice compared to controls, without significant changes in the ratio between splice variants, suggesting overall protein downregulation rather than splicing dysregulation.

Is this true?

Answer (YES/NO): NO